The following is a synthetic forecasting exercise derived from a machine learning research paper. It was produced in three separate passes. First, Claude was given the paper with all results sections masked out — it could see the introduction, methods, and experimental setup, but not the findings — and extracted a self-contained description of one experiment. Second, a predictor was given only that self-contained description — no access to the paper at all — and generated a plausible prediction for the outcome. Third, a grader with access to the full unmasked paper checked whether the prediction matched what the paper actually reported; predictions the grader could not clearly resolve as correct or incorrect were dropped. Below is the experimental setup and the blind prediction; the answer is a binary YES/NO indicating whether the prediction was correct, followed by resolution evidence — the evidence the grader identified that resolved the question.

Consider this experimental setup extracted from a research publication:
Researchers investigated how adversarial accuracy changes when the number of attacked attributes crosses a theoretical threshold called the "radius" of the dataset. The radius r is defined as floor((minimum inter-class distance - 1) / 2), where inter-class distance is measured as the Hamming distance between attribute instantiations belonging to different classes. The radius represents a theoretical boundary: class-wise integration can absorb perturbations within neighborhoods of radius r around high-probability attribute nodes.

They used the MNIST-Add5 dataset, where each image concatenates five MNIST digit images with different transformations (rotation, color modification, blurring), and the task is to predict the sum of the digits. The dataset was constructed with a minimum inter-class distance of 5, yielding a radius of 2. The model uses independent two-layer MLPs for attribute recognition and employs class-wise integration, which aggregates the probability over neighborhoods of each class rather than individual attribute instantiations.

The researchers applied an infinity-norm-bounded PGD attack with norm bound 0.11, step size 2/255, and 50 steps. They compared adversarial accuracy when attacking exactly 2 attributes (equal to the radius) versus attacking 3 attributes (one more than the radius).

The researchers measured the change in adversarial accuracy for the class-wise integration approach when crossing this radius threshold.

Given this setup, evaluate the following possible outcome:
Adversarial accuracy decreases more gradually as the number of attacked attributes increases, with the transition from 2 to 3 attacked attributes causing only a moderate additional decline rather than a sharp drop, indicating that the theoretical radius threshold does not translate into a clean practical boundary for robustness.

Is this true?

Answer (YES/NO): NO